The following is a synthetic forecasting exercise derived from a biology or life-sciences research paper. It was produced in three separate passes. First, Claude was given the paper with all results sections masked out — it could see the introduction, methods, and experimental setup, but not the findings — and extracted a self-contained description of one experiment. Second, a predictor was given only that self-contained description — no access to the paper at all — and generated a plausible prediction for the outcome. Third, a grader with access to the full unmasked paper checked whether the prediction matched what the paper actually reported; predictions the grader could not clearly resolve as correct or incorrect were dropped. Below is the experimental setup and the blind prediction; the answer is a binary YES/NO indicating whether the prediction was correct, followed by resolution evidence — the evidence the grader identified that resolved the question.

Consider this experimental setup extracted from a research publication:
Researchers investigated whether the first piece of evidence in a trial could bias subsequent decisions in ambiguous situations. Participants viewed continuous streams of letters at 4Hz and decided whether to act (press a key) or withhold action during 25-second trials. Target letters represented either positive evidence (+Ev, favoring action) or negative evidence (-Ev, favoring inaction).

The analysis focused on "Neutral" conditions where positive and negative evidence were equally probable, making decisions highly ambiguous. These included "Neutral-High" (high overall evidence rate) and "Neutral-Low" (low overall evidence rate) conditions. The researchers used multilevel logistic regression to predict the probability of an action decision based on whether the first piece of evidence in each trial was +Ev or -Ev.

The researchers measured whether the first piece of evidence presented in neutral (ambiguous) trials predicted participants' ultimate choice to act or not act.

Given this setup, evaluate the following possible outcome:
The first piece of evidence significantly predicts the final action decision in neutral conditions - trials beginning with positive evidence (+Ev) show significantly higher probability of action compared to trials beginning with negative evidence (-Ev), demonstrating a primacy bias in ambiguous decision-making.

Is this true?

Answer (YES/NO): YES